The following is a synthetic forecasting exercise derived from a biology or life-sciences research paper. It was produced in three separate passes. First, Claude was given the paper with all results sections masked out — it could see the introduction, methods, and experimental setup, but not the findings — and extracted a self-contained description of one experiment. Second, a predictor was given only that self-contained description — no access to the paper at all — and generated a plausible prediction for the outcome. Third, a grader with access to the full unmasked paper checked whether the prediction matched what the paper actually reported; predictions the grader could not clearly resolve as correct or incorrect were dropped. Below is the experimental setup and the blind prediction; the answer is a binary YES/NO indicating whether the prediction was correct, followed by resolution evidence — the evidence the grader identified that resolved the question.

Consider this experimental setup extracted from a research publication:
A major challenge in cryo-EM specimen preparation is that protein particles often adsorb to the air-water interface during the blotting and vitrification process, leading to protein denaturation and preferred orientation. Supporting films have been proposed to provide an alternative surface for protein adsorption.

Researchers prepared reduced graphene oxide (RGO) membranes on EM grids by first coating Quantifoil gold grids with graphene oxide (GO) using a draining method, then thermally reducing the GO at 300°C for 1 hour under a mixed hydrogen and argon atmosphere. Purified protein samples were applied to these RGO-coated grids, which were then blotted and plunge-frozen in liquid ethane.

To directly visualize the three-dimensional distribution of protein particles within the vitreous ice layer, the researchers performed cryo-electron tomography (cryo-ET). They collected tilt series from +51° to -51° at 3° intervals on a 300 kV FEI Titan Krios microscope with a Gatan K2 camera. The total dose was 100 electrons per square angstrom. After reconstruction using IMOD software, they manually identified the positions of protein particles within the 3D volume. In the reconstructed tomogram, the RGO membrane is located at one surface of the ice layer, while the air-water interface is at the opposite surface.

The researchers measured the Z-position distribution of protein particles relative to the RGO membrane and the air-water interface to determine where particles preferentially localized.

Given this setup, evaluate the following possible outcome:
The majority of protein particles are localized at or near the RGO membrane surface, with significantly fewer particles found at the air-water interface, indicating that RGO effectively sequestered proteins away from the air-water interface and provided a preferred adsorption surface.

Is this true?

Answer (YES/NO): YES